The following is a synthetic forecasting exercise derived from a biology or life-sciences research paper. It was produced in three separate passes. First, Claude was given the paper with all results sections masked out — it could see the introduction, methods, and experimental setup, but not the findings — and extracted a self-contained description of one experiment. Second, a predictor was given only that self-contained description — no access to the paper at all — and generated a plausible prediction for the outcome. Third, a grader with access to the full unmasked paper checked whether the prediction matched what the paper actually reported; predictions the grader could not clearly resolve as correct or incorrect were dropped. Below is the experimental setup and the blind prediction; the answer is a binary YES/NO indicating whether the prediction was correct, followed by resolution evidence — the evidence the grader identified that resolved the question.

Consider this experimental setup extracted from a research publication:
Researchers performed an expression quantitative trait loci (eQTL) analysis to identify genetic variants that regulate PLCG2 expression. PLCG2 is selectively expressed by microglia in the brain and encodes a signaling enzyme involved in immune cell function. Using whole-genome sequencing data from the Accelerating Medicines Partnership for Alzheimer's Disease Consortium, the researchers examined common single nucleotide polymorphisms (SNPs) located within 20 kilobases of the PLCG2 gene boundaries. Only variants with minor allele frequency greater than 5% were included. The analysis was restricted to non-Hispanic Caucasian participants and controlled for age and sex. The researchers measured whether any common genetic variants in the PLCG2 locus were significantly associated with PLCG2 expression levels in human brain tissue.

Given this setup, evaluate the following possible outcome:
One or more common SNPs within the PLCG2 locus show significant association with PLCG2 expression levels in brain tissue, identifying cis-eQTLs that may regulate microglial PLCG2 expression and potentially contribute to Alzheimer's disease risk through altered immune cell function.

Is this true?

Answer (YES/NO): YES